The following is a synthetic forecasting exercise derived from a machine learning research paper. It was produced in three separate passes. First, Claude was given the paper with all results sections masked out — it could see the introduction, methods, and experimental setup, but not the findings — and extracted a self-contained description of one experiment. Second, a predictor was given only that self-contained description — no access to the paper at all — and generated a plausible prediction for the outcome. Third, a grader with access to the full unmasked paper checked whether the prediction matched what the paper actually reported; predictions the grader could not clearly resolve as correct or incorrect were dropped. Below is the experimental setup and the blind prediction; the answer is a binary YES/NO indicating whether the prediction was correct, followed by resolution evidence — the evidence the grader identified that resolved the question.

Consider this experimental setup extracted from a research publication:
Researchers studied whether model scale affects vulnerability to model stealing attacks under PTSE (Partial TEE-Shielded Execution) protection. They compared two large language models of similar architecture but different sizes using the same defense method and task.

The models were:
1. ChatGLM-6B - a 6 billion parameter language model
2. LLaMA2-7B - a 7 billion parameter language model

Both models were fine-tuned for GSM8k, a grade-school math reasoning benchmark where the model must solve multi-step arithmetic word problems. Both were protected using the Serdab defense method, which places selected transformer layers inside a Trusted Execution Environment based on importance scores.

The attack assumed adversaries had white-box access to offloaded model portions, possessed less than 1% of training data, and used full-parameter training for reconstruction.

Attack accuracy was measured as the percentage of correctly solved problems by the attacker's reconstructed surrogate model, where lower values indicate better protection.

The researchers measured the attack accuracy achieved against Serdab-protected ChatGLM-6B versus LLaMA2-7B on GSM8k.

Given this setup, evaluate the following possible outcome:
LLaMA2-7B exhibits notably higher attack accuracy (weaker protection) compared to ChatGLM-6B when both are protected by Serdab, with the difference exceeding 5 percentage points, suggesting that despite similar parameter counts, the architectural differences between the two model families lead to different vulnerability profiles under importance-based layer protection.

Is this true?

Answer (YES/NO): NO